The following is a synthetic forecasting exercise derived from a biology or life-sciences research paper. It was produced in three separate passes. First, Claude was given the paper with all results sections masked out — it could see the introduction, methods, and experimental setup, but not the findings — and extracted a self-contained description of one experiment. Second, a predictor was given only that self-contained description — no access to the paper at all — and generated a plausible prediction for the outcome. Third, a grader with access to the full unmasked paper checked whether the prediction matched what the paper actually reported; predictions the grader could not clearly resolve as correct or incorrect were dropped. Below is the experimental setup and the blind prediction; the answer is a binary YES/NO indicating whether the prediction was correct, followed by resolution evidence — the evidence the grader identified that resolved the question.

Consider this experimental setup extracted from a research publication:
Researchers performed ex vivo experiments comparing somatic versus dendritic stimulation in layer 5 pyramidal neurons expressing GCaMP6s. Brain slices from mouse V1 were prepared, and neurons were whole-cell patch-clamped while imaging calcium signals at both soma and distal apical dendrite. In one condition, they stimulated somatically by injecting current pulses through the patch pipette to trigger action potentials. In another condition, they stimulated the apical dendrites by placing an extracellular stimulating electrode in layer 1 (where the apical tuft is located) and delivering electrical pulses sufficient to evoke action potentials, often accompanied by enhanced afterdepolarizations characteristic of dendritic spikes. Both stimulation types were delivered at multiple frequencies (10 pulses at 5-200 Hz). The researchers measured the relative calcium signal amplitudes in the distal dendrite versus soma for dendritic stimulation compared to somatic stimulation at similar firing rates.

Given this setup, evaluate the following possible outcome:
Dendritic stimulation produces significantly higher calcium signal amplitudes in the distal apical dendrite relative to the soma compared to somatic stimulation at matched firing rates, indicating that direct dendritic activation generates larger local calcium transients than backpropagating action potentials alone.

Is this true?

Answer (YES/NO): YES